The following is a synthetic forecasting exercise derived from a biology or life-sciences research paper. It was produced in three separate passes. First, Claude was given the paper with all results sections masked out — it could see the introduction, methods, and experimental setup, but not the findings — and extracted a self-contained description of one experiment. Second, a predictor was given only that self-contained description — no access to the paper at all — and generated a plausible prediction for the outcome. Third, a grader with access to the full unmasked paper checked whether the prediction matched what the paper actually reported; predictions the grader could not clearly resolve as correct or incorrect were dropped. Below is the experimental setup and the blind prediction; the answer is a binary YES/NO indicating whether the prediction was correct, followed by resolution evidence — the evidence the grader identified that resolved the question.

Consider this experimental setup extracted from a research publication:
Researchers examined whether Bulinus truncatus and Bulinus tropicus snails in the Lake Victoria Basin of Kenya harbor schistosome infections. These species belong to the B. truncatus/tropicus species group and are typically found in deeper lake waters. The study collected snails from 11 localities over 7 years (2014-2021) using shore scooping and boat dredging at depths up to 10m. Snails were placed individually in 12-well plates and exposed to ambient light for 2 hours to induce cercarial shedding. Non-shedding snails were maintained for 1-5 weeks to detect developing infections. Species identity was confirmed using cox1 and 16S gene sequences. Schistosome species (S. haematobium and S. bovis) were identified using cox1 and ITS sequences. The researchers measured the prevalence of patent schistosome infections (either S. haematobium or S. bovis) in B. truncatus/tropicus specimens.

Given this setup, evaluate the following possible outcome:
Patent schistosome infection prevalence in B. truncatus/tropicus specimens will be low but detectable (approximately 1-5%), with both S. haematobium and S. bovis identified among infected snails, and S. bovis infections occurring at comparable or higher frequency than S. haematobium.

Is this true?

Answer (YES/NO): NO